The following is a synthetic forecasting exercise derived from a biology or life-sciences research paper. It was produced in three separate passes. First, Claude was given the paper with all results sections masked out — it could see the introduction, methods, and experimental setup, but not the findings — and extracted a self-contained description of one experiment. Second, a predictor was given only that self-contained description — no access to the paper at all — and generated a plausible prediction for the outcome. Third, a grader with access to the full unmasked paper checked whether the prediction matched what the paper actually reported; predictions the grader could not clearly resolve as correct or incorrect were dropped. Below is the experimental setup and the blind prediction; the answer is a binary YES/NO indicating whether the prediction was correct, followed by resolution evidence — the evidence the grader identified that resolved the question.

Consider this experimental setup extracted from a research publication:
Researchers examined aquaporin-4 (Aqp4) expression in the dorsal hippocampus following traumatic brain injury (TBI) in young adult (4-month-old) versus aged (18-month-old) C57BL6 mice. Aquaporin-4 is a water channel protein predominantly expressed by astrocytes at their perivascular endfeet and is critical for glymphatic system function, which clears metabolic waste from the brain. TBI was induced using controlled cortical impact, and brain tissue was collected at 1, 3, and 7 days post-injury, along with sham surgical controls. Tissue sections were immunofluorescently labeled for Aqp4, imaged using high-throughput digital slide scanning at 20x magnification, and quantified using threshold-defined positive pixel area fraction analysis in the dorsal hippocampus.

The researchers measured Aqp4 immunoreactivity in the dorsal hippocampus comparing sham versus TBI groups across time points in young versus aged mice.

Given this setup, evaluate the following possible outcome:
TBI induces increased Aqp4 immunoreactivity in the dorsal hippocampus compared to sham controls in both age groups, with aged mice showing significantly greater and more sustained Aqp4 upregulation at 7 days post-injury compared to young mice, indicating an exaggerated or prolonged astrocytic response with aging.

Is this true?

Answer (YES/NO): NO